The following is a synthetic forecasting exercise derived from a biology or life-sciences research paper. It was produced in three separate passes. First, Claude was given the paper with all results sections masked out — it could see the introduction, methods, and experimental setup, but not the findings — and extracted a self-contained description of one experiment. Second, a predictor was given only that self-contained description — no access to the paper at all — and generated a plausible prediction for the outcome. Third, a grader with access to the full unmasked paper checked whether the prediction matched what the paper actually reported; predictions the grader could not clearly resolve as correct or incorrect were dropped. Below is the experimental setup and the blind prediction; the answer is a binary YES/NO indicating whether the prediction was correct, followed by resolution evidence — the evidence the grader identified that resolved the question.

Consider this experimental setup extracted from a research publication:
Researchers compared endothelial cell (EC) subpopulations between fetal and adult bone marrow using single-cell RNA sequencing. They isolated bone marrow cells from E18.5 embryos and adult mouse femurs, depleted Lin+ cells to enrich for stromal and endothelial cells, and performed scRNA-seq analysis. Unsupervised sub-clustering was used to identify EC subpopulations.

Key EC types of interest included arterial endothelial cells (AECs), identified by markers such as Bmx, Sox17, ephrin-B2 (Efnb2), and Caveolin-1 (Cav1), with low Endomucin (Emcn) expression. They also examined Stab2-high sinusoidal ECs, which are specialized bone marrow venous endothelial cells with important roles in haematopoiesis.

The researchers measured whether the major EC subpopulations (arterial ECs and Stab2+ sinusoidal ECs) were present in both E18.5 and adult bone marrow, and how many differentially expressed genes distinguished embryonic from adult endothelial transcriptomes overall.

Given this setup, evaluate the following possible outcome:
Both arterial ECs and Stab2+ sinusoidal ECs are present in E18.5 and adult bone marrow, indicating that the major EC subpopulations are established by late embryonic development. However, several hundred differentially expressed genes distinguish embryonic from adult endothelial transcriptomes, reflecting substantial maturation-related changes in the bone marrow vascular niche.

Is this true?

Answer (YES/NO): YES